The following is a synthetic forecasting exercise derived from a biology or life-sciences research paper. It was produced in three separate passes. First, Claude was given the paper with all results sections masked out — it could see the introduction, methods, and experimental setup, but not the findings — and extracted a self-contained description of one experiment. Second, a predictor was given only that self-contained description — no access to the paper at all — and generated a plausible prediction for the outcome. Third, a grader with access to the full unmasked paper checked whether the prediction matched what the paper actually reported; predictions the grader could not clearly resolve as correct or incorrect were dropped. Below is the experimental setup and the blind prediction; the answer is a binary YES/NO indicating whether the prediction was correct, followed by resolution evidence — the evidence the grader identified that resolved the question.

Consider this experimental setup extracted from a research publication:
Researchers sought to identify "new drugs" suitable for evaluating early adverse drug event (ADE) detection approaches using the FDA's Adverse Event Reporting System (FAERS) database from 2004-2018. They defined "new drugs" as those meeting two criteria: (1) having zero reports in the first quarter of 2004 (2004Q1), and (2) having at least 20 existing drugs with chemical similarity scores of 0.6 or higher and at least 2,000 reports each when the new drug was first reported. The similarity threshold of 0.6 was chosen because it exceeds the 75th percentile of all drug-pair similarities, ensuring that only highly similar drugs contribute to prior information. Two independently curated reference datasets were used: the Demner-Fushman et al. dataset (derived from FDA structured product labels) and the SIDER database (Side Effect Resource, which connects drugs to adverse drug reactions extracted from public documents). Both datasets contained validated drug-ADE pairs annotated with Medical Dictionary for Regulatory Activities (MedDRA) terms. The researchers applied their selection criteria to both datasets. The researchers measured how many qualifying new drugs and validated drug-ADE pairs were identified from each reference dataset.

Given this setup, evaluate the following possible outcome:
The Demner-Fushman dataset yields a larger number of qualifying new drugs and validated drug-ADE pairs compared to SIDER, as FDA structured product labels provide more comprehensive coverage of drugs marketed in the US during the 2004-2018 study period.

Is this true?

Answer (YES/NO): NO